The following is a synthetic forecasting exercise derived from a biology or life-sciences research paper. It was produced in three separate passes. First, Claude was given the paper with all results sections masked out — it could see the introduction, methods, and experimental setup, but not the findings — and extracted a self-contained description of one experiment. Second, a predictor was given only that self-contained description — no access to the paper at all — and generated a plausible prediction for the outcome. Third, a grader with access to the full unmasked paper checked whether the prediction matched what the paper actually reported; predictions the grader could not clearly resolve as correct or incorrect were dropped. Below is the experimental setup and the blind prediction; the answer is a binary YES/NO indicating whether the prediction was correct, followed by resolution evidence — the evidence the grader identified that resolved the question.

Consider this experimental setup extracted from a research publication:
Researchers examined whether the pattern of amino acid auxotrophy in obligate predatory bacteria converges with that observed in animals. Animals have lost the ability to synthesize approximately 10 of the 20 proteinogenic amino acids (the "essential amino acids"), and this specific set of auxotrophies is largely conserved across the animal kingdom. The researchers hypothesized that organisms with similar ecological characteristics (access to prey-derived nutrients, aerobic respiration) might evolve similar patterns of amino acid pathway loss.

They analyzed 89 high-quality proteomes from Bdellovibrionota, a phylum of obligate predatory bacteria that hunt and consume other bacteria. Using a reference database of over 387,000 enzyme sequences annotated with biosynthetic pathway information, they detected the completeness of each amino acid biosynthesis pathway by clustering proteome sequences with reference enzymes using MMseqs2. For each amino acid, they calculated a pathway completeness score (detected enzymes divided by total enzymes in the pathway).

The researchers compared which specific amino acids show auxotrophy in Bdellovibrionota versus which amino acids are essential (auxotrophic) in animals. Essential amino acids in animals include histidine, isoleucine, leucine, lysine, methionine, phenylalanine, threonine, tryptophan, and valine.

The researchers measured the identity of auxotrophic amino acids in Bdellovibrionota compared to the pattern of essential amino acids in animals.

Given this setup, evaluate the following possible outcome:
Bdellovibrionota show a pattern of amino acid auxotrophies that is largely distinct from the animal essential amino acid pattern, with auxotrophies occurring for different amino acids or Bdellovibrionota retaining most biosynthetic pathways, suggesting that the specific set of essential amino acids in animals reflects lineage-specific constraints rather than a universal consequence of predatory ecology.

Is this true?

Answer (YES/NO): NO